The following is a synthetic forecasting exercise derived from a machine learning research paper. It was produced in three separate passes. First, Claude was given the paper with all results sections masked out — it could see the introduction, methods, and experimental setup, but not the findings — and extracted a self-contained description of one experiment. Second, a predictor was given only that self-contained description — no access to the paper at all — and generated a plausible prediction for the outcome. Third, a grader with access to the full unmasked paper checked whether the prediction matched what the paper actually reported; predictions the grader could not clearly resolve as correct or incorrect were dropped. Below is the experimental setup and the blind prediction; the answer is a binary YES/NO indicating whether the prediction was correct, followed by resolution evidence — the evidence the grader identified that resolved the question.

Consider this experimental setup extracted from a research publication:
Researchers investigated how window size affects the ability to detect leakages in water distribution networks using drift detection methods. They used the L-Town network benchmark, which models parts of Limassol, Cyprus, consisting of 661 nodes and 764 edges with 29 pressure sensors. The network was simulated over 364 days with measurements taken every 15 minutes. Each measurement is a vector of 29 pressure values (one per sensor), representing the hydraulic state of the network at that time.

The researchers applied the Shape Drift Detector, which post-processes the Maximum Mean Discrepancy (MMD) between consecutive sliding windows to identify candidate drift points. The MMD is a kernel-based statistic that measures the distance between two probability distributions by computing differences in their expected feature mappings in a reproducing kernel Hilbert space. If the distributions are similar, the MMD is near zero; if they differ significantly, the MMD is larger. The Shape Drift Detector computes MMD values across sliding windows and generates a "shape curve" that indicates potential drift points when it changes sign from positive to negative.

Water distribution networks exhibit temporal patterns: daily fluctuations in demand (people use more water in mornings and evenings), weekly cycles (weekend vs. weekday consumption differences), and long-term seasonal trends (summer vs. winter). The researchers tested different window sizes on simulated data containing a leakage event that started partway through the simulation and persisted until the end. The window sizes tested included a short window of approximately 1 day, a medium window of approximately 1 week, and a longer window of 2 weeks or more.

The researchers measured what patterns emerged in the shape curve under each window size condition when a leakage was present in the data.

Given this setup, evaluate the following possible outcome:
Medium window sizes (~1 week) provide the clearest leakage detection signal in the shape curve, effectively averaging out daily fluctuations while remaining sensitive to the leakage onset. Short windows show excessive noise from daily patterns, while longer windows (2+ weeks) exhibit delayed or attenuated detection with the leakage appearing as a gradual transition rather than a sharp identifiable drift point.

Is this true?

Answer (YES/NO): NO